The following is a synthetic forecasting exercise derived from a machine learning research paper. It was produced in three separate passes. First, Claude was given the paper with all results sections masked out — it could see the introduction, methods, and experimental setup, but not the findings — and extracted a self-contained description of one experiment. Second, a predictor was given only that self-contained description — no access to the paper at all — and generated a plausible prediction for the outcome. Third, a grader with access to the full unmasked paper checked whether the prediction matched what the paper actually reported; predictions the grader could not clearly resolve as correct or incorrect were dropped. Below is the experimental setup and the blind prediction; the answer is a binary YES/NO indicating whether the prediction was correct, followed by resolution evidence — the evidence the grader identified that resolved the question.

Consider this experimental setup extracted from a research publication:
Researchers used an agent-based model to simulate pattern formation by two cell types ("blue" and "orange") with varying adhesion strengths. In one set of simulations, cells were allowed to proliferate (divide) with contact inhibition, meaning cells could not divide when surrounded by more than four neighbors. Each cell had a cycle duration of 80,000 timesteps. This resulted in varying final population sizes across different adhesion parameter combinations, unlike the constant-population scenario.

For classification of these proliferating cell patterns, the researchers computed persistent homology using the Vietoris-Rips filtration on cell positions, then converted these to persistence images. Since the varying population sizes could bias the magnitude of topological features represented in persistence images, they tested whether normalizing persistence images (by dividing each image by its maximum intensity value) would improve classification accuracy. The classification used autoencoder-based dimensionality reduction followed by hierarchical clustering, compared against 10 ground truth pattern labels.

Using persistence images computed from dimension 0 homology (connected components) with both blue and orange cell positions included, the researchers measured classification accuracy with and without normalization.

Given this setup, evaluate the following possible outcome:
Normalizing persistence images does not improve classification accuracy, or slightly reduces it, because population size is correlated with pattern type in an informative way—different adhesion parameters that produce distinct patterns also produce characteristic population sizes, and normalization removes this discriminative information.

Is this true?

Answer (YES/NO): NO